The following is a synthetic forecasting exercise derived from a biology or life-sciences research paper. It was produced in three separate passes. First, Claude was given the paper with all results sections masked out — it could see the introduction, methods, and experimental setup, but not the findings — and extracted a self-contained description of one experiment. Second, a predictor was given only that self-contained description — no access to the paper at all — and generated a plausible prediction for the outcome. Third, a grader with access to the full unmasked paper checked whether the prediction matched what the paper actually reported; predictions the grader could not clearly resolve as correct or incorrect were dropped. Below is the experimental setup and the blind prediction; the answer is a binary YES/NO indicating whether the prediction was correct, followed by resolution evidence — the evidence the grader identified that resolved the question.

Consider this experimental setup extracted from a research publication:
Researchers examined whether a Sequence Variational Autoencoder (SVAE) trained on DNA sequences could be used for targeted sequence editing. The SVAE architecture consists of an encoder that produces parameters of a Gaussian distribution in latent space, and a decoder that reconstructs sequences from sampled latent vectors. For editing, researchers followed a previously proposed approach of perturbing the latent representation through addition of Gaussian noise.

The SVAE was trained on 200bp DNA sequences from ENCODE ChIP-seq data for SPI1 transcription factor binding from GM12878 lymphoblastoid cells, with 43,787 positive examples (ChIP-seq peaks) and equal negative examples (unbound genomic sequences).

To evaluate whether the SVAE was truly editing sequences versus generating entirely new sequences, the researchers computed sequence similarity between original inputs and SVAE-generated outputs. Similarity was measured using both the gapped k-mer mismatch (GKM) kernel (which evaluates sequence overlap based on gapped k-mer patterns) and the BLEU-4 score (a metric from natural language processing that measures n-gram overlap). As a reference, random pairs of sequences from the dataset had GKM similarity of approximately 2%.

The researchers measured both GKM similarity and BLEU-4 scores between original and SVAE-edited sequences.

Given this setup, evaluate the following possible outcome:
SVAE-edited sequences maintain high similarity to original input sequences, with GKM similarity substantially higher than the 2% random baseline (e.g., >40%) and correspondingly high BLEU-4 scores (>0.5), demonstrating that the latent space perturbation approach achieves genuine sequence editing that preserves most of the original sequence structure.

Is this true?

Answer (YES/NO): NO